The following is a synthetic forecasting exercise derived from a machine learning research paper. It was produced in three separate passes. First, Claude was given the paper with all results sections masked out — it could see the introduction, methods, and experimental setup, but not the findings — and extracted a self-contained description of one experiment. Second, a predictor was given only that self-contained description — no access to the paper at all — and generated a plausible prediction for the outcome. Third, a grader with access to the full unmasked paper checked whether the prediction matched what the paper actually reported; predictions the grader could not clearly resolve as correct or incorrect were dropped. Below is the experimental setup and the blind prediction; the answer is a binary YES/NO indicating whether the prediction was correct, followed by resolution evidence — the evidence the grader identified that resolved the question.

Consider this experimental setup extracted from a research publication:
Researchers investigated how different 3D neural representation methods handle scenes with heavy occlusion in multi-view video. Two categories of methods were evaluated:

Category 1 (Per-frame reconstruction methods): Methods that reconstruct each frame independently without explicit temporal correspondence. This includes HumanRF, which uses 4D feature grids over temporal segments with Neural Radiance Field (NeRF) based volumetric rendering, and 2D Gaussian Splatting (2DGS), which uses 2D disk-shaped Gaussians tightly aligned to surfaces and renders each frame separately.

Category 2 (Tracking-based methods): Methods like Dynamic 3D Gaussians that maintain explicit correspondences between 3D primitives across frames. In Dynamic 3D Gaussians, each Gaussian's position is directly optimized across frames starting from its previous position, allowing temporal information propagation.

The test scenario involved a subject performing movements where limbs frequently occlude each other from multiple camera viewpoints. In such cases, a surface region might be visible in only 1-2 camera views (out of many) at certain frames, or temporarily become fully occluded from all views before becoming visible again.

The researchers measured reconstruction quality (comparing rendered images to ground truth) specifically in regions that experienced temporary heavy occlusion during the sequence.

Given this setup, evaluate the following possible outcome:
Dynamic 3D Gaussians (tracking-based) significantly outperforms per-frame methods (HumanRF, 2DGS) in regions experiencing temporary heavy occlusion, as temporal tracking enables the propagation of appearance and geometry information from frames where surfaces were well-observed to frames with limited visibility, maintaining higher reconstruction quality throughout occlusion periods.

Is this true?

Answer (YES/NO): NO